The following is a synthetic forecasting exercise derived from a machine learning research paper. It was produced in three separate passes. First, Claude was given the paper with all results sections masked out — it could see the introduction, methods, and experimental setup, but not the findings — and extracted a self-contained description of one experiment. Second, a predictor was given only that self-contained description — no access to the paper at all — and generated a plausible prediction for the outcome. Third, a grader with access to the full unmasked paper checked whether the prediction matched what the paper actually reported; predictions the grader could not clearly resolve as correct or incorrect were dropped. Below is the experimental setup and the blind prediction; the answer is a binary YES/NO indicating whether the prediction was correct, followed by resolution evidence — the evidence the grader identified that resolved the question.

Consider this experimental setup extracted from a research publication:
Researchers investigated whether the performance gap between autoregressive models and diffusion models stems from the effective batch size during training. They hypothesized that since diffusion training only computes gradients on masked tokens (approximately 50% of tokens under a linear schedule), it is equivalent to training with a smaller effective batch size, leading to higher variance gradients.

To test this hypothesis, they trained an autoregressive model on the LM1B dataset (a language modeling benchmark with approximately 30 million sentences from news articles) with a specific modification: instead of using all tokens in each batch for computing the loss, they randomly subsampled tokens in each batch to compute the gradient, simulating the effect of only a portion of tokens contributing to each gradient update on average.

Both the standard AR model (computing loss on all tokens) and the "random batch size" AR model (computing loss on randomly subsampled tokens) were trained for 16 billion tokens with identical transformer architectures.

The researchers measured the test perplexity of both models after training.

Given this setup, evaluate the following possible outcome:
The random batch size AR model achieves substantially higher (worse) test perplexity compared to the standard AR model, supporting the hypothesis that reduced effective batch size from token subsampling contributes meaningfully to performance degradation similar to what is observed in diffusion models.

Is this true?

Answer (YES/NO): YES